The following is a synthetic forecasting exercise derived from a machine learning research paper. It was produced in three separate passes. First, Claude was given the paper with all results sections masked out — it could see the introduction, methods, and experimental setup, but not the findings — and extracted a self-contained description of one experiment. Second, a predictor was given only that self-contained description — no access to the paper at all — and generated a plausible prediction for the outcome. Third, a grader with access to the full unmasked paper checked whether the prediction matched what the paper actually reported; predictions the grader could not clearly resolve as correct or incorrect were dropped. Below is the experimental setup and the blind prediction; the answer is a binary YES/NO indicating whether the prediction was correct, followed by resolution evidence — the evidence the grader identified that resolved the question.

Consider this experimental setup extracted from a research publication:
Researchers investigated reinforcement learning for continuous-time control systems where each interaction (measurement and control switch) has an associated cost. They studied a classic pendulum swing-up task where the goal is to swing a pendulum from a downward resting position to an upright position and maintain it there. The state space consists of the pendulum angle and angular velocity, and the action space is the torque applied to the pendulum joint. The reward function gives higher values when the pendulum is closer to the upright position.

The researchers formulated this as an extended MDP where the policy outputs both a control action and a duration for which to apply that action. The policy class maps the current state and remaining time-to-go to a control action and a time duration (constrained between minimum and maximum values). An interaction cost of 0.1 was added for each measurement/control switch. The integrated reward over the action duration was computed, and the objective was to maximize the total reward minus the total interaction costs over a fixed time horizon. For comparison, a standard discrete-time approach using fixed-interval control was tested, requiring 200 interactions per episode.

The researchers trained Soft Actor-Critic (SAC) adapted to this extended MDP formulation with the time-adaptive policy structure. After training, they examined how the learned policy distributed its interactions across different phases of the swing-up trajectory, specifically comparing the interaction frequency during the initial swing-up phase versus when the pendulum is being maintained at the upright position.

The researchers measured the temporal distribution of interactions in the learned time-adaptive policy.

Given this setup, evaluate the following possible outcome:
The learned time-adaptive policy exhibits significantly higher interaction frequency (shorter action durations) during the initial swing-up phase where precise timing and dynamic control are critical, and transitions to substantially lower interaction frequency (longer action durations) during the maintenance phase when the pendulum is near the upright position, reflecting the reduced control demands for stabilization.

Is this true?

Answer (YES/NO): NO